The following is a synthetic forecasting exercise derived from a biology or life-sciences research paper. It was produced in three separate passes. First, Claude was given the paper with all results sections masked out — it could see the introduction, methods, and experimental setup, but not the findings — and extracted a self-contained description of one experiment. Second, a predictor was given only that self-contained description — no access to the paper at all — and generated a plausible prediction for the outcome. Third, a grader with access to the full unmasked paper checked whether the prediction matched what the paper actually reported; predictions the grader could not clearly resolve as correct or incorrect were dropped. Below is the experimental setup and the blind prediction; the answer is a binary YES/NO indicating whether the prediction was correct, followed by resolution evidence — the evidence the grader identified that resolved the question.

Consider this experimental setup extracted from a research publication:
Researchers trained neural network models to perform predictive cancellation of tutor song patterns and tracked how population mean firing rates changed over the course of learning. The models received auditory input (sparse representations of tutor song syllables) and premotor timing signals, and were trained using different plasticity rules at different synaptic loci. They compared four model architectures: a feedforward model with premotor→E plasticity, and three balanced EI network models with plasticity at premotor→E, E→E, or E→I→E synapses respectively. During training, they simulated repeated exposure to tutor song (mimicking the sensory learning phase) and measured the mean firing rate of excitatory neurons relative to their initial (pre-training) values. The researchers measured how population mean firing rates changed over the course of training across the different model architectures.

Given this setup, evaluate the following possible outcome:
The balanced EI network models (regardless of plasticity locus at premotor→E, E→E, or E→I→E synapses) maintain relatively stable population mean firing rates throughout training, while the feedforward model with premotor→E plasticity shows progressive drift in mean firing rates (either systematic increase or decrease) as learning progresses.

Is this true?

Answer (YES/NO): NO